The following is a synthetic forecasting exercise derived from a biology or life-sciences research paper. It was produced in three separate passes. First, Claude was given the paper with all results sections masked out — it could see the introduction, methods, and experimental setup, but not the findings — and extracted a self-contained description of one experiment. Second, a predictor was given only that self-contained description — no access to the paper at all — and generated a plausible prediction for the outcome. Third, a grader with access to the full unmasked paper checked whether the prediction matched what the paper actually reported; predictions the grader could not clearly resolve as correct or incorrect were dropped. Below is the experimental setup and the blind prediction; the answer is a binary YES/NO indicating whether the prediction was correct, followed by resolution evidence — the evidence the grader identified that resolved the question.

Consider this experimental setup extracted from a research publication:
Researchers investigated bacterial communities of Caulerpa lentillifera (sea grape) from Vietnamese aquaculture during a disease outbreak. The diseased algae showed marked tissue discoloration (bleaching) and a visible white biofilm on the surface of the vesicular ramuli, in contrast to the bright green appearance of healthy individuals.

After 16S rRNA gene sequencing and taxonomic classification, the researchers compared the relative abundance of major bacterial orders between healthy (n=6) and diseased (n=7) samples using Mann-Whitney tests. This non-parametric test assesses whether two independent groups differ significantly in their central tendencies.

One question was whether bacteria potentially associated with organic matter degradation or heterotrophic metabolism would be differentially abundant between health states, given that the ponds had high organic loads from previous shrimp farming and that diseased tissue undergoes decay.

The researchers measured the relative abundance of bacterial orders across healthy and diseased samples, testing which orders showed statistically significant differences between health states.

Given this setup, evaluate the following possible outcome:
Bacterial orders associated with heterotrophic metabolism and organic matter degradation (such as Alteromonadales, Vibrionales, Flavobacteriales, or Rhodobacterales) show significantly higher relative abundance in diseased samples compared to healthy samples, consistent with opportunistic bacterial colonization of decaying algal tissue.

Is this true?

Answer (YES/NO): YES